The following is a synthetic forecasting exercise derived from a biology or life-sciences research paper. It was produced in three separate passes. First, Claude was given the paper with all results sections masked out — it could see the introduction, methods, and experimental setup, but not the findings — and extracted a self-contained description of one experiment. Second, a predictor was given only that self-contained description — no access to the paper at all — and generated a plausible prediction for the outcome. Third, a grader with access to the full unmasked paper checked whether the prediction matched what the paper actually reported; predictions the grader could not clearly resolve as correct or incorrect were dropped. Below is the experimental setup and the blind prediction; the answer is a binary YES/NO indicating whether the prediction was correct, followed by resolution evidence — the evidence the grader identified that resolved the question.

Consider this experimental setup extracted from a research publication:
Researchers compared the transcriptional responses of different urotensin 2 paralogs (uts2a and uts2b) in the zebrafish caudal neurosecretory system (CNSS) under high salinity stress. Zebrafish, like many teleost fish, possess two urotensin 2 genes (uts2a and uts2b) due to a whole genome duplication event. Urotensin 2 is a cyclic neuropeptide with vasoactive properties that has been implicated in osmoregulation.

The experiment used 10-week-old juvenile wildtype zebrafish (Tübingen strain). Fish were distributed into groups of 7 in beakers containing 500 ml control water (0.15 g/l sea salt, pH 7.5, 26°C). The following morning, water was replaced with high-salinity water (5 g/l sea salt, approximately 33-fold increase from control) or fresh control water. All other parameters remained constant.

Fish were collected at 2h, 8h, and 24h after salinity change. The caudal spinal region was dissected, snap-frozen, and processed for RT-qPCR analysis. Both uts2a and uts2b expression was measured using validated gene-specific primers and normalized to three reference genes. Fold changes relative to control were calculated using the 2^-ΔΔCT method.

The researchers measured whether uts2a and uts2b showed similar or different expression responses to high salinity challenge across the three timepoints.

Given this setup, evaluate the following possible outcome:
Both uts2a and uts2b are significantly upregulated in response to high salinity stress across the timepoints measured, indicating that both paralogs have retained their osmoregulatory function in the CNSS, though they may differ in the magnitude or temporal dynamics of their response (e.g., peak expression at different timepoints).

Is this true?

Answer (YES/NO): YES